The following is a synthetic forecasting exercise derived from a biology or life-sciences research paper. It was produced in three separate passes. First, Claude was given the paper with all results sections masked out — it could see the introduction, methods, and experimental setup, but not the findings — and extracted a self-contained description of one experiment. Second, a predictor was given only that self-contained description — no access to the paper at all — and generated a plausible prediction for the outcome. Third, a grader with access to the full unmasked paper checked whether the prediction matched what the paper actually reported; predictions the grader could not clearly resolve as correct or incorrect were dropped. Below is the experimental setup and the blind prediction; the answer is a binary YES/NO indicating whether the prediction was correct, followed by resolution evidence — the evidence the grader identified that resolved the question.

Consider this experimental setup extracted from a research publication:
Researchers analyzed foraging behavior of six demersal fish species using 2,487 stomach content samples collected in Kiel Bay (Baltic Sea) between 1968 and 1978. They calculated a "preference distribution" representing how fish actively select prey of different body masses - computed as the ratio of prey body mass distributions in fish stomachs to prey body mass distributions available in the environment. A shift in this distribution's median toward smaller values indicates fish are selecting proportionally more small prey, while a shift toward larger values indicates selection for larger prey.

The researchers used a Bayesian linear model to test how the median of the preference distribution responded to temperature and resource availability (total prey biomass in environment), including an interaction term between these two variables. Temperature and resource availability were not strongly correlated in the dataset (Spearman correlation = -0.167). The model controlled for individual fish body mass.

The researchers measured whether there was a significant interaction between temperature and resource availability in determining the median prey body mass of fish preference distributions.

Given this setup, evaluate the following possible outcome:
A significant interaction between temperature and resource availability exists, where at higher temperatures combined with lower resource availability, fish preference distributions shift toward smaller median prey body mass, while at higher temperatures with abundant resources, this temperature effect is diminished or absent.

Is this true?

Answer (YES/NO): NO